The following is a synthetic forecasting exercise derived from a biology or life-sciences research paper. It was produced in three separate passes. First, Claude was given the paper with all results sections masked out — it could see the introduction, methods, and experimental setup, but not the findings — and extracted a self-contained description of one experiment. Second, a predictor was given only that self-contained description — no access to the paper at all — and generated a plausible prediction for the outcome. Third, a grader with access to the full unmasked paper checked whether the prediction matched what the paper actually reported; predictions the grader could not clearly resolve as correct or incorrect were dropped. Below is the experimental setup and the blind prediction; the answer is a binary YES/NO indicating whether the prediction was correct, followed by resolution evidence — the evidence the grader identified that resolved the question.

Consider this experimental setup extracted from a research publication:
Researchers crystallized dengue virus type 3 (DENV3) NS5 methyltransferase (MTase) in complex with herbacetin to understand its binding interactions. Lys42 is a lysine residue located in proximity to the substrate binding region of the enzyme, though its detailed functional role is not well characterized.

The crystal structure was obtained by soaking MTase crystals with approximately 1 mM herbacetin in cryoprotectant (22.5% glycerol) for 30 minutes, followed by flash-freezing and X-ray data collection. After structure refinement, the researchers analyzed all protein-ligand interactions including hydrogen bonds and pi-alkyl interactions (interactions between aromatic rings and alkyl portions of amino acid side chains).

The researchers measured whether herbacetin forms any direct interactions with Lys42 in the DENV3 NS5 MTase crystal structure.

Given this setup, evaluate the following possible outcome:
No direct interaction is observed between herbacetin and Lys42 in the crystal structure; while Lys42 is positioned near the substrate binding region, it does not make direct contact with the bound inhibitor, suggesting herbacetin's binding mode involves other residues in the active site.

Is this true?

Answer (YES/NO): NO